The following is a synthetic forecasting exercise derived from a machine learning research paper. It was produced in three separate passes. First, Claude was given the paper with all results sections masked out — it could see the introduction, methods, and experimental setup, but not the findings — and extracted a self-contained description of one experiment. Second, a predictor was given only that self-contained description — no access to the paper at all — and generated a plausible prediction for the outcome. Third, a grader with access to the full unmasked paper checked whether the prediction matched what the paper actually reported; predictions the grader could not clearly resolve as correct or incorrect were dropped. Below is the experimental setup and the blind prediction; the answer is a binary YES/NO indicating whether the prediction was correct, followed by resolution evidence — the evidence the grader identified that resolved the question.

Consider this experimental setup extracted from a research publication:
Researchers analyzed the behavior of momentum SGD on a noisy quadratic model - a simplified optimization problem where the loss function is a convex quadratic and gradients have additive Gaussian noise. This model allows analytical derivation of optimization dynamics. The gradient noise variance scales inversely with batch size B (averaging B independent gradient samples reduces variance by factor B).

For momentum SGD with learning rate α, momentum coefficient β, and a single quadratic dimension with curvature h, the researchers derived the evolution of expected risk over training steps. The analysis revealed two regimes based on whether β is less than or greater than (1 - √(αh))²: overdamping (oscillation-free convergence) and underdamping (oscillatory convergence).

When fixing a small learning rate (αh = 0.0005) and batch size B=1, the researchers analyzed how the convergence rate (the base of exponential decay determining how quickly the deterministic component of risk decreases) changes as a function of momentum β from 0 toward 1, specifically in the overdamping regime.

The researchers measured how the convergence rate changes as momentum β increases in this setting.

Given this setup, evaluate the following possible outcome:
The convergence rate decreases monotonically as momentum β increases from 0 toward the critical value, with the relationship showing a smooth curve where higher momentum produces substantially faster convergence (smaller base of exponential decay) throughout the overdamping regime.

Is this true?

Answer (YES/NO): NO